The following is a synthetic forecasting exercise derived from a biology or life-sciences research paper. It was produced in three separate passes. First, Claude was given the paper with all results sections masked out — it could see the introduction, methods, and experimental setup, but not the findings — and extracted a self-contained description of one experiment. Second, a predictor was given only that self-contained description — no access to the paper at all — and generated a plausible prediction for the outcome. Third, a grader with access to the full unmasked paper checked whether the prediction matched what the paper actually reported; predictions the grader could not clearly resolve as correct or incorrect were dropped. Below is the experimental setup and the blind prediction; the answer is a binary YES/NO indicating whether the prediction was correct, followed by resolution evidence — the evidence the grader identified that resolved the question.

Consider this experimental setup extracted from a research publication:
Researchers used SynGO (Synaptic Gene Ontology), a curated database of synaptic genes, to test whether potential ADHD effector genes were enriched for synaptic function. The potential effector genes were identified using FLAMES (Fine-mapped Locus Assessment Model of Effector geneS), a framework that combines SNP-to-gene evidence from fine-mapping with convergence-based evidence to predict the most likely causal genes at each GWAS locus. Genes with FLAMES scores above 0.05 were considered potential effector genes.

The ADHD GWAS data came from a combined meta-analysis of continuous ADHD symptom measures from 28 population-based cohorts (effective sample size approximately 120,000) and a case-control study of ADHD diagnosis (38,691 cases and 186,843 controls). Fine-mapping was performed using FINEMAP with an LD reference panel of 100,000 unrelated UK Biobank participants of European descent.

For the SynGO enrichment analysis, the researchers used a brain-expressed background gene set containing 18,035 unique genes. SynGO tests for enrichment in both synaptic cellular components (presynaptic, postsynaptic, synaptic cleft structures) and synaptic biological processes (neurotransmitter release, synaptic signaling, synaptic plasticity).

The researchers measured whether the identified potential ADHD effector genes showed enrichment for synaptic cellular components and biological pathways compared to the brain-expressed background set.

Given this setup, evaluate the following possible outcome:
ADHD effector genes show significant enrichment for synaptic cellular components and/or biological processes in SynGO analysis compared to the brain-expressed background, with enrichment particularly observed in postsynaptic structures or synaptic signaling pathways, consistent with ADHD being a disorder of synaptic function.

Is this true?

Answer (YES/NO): YES